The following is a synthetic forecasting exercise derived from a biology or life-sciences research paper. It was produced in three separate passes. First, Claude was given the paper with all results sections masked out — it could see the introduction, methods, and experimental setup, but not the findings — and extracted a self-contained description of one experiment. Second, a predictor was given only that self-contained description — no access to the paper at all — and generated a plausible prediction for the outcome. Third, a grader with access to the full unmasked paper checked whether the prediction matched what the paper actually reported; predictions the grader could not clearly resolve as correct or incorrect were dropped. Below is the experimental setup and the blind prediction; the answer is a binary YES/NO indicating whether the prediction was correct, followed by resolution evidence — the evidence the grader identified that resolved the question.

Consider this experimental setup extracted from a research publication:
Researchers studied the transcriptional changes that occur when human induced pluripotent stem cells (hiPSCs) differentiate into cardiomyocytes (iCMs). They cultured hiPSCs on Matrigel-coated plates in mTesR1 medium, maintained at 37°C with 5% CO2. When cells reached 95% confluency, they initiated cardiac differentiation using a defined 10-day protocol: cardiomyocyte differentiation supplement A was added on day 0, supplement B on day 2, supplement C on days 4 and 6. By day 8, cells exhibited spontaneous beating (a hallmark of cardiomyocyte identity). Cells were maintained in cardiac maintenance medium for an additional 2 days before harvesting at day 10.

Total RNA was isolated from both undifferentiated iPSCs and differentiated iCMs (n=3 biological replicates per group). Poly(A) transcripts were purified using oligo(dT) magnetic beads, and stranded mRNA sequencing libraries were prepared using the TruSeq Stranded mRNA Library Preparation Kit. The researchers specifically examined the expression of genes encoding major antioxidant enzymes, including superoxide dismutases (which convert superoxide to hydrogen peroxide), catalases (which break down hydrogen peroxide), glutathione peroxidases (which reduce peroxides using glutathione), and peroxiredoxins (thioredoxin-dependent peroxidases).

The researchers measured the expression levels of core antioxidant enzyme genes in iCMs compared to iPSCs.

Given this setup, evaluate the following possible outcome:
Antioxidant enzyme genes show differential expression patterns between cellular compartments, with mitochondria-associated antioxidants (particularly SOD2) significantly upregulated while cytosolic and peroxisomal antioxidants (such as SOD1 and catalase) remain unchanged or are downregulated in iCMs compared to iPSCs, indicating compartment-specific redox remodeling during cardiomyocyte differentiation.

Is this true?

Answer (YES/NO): NO